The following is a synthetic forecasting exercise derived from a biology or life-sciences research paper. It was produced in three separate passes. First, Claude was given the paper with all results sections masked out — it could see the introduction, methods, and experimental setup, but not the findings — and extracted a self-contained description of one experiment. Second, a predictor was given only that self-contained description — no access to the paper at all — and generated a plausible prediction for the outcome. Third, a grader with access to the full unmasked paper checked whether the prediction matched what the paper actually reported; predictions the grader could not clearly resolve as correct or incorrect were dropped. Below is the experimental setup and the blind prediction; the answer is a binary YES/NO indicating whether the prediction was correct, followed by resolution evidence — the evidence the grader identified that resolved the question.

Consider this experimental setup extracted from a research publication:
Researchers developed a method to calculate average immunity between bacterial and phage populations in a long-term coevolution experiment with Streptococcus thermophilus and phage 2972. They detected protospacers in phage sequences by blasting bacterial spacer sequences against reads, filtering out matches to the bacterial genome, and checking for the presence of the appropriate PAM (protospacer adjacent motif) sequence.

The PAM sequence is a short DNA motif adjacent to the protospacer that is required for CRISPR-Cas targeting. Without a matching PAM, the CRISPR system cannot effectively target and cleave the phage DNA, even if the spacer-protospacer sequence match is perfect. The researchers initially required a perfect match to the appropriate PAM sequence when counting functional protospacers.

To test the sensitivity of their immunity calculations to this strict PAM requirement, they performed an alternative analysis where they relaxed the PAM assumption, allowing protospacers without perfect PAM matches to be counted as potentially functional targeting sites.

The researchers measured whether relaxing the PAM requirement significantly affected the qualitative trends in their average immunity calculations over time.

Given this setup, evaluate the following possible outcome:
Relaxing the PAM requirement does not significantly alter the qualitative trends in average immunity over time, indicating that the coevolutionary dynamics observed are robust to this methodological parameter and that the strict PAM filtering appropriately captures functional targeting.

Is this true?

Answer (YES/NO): YES